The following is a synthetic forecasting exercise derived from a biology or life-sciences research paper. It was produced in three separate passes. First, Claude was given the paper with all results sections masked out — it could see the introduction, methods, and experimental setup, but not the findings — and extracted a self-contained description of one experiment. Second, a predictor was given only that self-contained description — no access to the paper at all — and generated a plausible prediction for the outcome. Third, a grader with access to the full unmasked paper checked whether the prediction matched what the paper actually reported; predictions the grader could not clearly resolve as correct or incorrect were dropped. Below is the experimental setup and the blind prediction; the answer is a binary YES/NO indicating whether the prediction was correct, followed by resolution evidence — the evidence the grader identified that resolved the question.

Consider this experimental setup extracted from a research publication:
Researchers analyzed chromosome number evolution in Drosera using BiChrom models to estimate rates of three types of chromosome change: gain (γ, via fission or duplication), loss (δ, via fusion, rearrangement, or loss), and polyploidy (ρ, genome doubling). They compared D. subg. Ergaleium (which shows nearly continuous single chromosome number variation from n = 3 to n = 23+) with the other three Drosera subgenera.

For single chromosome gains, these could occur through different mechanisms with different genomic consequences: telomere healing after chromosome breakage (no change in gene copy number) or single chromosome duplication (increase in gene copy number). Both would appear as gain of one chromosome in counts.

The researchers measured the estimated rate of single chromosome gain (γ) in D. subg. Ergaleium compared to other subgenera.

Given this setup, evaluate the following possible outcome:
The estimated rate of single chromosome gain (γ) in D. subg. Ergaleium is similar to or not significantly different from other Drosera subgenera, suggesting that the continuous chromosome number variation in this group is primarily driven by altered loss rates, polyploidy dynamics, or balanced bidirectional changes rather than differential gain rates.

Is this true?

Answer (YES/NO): YES